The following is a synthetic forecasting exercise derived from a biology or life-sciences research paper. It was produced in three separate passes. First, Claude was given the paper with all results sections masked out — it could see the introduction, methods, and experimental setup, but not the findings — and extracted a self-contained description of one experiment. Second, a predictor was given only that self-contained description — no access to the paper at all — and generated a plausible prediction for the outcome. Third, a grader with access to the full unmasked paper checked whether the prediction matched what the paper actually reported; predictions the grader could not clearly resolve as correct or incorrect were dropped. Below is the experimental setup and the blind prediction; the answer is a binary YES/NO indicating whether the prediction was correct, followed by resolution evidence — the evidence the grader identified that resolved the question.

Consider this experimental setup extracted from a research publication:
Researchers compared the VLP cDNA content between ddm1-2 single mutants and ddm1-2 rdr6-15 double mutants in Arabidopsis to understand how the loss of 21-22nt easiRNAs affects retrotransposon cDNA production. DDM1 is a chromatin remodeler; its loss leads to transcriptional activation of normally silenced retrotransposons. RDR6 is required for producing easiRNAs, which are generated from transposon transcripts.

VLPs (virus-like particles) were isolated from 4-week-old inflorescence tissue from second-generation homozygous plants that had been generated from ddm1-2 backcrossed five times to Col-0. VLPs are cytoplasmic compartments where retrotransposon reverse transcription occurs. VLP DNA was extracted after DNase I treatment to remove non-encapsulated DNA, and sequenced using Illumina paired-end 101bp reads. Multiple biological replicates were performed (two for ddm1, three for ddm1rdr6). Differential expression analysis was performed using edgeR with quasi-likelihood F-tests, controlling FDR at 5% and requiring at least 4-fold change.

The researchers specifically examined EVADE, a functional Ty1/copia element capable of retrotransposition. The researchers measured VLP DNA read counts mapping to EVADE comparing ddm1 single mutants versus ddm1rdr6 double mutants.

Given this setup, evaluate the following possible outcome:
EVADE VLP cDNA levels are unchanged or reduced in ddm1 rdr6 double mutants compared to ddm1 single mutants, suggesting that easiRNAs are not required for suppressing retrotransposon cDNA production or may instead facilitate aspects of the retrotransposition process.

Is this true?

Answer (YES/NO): NO